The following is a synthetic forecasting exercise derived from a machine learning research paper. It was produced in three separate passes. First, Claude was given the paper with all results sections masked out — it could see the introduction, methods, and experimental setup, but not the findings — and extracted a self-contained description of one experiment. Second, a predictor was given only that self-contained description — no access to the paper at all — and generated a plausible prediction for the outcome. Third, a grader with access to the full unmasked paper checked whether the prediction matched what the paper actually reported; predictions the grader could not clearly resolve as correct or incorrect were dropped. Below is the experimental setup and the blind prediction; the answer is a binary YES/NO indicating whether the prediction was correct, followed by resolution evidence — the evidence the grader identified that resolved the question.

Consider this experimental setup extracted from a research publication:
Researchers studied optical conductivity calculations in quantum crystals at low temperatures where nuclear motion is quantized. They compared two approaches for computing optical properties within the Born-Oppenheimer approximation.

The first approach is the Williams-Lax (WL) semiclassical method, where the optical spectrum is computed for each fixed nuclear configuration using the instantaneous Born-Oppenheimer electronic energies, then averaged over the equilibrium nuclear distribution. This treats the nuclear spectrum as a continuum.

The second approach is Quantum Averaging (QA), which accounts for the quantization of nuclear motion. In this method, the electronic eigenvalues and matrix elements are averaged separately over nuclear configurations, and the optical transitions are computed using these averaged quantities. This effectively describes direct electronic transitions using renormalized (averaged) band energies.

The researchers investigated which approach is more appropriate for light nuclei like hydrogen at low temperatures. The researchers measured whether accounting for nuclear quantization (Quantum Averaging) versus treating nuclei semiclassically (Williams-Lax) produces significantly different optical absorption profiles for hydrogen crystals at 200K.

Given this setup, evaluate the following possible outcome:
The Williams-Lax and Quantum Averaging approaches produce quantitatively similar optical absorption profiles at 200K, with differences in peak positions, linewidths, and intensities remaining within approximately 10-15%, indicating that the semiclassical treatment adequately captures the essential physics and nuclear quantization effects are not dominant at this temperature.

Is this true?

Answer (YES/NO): NO